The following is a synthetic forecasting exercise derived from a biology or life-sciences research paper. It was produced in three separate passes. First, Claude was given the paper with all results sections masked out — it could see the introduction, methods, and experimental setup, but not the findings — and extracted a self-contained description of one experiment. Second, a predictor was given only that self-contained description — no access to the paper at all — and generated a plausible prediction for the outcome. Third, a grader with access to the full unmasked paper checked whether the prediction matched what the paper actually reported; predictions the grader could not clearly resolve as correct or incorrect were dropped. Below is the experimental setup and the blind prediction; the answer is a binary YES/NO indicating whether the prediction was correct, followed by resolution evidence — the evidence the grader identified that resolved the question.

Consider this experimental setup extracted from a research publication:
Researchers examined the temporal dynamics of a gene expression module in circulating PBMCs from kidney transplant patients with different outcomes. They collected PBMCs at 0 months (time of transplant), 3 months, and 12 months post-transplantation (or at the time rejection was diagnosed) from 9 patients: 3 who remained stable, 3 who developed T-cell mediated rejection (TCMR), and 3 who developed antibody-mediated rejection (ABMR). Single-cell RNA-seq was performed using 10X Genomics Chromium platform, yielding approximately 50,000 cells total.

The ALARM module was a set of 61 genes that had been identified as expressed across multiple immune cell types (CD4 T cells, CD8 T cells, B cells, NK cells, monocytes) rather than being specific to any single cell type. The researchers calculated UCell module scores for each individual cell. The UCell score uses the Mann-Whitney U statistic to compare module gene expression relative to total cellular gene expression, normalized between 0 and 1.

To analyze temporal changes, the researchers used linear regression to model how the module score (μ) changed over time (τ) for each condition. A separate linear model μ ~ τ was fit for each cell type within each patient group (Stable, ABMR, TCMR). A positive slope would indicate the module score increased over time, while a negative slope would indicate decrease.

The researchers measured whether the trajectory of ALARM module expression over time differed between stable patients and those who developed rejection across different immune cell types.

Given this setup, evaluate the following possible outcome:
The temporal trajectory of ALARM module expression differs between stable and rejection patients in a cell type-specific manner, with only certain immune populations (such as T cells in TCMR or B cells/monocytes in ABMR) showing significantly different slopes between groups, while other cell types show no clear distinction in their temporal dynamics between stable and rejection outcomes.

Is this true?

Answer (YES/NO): NO